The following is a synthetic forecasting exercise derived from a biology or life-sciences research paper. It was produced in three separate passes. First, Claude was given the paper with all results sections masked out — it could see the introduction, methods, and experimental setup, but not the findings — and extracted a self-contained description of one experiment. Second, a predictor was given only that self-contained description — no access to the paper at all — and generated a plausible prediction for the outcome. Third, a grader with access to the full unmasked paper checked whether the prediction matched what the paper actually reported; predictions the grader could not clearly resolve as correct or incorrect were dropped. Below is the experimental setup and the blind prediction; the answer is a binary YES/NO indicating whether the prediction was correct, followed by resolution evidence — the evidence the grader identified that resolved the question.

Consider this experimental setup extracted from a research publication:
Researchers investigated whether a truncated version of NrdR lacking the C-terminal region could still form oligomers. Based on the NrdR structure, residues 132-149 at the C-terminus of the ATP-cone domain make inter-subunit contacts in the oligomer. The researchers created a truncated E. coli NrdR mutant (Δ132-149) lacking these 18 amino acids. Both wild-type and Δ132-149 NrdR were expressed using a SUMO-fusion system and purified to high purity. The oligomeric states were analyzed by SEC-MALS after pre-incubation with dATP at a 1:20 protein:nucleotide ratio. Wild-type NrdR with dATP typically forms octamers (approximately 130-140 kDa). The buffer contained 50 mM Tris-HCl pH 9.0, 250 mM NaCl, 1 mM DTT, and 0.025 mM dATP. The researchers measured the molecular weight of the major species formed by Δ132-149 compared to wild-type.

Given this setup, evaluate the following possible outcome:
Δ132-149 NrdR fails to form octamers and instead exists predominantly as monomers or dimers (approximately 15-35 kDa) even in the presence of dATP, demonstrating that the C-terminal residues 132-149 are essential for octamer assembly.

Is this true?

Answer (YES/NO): NO